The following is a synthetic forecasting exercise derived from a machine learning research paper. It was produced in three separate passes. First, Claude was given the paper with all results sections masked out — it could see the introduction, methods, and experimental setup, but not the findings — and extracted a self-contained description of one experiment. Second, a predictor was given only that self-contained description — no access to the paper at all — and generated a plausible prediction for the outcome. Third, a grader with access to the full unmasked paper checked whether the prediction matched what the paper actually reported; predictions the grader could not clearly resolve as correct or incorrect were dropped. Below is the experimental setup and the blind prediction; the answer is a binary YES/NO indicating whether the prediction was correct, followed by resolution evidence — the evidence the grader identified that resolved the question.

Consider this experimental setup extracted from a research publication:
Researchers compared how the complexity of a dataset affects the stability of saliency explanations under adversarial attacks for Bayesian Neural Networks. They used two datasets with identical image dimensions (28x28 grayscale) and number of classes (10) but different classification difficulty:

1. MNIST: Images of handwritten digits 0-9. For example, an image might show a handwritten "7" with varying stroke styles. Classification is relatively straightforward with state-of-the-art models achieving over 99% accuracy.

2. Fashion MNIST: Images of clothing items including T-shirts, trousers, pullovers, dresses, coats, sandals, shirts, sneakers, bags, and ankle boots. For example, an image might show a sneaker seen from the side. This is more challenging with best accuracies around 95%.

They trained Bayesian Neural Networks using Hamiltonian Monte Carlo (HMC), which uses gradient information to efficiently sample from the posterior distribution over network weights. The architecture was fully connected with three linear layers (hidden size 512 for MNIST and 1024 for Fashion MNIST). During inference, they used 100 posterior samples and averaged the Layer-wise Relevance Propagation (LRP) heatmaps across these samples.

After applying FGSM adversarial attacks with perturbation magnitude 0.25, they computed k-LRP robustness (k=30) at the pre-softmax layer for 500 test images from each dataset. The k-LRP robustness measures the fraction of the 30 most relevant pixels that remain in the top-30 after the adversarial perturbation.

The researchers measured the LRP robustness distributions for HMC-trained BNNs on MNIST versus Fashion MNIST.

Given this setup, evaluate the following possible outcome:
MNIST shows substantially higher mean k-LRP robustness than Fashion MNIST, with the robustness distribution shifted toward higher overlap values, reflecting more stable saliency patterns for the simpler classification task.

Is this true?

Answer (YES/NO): NO